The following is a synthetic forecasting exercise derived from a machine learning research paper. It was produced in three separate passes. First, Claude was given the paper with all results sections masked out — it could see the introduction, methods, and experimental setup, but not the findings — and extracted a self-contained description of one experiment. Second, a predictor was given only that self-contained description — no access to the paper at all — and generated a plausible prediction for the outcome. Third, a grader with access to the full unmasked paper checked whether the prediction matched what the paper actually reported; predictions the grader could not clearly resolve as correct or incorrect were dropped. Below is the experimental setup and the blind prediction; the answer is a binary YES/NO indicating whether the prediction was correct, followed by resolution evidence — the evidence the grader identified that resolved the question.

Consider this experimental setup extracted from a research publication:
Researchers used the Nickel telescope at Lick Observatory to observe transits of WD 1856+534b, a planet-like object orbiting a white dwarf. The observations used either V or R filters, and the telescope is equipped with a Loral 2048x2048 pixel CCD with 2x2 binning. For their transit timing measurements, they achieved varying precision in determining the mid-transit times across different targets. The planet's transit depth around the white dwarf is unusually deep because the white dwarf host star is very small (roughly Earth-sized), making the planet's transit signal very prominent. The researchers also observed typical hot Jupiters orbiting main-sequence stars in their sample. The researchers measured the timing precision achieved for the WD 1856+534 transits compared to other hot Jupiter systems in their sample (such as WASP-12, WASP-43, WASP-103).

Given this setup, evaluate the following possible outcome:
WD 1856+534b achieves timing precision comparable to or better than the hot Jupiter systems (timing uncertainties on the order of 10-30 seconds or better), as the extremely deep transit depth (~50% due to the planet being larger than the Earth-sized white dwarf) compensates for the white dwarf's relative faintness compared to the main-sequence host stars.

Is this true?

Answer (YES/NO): YES